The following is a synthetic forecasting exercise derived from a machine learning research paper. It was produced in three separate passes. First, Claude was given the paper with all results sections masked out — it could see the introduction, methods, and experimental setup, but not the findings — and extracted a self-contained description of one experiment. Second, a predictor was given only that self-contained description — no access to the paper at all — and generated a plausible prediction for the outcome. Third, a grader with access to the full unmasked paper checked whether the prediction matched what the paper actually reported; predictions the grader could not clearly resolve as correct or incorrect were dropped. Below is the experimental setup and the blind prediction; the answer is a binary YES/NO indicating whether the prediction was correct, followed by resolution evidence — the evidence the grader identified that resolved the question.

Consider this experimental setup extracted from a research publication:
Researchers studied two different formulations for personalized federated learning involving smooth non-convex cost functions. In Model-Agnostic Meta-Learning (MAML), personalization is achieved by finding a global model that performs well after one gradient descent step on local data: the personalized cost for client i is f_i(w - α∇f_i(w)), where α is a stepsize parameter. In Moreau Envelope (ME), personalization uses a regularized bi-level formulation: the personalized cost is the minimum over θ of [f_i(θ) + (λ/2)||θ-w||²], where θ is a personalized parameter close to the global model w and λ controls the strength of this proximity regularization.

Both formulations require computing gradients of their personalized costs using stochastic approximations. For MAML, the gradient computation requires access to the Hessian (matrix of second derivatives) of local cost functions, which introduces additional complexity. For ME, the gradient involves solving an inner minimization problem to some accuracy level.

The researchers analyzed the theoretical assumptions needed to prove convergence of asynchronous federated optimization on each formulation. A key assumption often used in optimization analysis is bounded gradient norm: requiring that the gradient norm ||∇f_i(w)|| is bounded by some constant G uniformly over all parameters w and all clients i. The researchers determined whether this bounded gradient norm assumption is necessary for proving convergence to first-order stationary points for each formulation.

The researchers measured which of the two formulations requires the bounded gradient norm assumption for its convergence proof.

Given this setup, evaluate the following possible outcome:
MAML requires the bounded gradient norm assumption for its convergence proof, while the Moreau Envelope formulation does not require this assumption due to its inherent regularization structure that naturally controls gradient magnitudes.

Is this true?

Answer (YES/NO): YES